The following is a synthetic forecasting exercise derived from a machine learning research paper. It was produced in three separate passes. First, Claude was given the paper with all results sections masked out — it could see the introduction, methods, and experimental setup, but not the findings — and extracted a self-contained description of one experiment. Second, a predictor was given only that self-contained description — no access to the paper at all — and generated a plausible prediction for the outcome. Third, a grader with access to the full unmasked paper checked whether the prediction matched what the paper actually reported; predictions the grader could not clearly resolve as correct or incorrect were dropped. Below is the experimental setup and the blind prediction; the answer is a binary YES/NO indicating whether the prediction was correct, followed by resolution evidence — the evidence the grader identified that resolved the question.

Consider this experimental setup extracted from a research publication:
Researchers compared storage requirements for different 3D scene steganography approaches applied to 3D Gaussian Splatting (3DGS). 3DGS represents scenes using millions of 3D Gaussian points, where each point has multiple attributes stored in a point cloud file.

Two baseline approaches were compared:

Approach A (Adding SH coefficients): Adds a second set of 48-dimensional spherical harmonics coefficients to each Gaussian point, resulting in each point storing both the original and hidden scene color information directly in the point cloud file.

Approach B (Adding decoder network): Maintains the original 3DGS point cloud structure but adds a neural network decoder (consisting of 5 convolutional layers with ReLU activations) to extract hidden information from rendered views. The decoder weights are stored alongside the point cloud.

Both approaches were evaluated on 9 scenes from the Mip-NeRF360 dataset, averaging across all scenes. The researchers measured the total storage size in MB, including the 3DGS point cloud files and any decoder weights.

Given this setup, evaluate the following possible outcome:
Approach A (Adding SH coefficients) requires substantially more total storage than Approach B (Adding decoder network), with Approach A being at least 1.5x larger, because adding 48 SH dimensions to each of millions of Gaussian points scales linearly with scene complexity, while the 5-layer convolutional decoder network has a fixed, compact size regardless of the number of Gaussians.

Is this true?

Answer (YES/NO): NO